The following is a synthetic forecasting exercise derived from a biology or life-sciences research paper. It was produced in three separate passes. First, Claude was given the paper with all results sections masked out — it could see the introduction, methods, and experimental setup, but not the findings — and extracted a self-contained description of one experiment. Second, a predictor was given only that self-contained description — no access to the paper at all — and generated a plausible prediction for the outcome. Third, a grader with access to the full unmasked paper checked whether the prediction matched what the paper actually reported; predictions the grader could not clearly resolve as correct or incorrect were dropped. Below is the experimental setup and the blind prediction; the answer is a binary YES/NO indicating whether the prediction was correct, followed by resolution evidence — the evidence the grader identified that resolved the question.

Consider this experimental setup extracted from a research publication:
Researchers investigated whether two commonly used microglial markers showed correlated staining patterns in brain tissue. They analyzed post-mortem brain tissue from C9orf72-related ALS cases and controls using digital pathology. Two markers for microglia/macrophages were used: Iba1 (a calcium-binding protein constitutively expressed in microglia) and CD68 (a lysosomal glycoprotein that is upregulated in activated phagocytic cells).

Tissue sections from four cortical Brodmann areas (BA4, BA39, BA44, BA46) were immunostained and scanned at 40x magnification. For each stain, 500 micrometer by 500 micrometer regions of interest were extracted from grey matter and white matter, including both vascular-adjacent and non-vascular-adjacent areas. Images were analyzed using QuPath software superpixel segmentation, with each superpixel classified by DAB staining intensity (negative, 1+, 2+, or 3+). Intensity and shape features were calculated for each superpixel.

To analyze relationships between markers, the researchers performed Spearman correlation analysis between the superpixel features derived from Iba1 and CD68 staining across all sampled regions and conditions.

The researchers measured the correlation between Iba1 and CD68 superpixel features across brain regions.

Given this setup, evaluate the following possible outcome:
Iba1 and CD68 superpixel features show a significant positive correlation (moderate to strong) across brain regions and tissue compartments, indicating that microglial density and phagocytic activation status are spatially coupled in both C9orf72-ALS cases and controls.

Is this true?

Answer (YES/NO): YES